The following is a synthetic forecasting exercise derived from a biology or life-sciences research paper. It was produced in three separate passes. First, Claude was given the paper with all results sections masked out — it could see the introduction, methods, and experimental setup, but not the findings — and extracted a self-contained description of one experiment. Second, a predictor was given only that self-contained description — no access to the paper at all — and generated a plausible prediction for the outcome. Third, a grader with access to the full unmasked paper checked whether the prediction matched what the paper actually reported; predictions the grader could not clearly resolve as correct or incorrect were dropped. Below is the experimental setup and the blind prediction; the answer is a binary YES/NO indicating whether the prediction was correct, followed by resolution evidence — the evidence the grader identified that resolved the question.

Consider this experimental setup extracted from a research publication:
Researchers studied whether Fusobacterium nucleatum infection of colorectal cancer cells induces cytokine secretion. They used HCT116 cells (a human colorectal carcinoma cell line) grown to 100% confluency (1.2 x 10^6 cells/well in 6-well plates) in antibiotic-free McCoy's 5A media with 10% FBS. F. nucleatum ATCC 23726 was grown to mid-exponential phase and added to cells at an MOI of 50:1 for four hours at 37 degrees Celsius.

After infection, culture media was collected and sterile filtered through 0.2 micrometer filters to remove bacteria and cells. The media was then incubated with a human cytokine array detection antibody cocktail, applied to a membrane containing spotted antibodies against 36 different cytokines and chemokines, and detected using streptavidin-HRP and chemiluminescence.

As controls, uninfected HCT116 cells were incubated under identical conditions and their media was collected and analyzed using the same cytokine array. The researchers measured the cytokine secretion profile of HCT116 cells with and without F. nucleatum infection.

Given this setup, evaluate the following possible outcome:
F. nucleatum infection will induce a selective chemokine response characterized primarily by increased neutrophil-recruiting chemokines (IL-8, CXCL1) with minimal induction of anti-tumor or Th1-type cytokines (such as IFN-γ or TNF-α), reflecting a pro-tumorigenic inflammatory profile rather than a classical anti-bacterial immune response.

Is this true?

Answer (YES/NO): YES